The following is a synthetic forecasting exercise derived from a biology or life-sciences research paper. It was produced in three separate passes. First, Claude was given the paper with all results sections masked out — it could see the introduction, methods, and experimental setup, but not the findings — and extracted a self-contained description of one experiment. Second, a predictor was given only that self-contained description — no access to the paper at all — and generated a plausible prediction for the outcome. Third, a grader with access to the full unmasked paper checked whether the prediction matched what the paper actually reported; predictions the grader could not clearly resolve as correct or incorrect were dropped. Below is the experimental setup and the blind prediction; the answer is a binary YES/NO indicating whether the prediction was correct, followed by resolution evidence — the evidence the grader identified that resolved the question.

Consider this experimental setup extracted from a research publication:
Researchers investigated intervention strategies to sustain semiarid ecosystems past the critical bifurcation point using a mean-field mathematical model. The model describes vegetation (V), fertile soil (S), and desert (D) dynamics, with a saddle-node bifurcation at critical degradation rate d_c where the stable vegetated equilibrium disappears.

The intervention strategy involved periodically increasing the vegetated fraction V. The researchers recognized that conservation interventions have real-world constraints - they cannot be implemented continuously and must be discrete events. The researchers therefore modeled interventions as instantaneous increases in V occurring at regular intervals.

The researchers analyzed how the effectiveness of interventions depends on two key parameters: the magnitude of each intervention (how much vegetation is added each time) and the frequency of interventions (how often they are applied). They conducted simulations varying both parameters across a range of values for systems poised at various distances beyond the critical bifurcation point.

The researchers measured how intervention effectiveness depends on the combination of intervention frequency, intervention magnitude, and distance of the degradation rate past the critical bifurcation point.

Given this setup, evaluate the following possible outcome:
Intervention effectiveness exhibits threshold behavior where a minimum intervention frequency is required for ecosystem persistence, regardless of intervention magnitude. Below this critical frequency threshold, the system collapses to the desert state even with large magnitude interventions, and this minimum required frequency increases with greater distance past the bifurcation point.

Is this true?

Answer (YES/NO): NO